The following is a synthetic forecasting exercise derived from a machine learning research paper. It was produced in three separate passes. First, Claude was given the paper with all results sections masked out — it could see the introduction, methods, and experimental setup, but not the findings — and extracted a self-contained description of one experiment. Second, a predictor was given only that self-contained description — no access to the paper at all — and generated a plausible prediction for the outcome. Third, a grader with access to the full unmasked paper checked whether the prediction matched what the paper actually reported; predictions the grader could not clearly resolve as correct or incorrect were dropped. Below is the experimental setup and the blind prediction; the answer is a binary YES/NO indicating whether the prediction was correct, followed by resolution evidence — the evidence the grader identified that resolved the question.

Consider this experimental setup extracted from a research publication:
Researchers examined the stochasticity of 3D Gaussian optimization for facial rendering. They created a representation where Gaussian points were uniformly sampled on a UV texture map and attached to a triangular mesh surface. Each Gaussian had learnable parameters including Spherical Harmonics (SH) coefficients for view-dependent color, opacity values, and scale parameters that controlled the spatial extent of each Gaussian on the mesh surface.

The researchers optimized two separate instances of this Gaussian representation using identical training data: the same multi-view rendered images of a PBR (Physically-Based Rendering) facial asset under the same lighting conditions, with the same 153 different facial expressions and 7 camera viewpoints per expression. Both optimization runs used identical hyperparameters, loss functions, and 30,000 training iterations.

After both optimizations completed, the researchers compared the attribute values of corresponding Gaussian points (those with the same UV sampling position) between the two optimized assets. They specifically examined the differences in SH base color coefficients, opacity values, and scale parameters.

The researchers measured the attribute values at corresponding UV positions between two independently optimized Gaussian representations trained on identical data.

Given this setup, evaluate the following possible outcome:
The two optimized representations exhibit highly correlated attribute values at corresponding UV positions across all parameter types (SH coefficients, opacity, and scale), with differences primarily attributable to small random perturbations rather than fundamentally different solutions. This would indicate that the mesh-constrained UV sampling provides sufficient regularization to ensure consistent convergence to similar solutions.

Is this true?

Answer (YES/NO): NO